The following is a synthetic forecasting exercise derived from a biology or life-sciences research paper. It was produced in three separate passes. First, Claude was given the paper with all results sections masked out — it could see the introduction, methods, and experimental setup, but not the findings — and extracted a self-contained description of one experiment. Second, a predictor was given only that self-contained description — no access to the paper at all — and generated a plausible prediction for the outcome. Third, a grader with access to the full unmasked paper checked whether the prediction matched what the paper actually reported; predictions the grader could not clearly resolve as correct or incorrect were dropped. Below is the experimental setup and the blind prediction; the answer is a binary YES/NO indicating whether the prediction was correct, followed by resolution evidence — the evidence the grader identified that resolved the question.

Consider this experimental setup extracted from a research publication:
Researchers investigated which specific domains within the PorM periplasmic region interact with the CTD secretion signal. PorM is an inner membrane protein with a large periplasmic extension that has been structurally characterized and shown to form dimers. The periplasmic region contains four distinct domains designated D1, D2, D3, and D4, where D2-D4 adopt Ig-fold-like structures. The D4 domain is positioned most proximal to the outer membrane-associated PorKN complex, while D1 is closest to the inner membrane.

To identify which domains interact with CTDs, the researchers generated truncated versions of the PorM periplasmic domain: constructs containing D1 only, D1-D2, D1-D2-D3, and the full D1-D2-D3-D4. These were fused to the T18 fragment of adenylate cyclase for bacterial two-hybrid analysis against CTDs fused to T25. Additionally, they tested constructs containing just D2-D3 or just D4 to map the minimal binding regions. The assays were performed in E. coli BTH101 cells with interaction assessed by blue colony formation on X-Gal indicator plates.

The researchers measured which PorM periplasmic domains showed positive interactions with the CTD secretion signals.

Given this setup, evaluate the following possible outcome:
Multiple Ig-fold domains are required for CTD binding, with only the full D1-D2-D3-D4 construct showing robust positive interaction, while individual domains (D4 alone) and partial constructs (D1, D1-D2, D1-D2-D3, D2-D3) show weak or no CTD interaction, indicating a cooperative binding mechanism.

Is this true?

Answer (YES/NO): NO